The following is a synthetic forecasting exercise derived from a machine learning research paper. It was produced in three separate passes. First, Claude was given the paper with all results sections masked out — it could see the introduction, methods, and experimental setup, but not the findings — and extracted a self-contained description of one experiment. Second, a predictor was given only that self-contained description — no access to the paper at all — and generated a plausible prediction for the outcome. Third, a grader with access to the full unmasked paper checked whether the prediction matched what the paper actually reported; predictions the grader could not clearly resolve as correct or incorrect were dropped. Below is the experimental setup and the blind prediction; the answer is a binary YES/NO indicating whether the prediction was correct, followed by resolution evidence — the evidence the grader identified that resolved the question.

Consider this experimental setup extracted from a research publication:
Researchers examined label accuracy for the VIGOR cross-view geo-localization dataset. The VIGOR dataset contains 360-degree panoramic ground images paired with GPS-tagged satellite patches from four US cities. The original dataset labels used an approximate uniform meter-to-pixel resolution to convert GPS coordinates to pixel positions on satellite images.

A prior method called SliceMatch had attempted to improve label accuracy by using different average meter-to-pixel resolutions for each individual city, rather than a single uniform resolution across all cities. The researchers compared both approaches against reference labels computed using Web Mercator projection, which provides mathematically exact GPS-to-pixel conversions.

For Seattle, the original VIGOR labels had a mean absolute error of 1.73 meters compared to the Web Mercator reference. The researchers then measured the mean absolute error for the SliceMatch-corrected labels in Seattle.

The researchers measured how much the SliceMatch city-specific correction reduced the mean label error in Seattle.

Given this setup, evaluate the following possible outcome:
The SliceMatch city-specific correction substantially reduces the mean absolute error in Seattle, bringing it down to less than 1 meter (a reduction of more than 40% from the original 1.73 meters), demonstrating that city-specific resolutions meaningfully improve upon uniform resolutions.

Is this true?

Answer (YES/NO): YES